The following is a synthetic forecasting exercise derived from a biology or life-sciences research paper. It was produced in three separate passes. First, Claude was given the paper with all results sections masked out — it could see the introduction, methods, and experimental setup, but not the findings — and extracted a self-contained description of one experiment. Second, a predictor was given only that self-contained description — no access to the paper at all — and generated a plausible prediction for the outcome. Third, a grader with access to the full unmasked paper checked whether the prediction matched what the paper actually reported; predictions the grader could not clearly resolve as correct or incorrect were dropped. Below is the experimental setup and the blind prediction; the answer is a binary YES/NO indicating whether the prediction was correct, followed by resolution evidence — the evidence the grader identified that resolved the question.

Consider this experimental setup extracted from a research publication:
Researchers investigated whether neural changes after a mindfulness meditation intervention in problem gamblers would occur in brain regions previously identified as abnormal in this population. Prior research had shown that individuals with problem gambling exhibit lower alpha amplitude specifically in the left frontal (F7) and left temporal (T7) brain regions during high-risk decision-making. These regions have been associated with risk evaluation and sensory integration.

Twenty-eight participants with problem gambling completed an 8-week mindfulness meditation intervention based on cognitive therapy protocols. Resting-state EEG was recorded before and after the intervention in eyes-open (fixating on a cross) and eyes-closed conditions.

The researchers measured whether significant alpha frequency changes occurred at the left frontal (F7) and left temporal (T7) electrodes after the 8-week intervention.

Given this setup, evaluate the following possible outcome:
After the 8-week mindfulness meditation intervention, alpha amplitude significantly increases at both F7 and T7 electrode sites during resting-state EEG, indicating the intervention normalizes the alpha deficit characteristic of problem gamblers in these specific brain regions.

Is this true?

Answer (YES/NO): NO